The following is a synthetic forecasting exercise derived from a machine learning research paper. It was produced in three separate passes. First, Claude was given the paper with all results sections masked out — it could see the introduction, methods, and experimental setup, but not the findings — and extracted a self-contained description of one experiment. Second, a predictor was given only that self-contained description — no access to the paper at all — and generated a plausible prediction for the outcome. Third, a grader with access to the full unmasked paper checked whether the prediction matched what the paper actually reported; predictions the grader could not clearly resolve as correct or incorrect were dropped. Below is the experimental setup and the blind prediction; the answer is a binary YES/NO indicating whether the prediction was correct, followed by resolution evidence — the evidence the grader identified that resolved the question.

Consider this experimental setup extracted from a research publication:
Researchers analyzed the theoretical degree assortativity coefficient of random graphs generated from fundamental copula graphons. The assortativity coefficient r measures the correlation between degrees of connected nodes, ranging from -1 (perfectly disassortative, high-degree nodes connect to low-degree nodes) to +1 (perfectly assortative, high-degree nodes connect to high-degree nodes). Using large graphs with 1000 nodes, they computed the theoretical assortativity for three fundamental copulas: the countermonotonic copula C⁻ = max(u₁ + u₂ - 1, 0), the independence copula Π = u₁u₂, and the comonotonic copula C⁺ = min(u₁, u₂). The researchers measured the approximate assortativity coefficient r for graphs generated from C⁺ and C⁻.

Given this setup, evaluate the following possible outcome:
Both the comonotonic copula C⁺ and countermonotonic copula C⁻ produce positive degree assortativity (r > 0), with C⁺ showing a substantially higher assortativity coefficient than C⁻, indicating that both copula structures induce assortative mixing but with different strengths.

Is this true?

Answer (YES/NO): NO